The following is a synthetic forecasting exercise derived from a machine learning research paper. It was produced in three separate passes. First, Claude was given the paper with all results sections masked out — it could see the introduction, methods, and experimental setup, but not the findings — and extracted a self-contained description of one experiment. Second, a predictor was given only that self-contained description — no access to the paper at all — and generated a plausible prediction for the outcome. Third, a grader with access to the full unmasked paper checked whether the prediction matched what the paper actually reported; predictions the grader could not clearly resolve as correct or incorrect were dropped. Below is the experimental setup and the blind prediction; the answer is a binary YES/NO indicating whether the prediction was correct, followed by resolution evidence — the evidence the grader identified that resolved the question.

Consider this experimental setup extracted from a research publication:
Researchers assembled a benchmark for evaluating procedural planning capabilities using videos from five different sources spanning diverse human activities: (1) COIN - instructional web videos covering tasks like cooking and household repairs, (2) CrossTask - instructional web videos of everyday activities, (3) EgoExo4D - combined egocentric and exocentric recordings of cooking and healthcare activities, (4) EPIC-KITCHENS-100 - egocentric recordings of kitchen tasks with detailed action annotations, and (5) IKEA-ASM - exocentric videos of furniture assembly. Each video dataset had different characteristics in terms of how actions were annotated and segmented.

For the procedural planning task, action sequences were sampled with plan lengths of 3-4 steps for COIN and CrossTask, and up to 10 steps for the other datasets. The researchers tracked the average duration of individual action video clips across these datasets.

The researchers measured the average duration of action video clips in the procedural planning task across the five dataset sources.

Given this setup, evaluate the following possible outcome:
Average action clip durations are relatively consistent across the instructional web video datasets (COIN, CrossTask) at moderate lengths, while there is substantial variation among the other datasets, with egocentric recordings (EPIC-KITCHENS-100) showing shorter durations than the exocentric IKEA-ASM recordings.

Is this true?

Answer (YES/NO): NO